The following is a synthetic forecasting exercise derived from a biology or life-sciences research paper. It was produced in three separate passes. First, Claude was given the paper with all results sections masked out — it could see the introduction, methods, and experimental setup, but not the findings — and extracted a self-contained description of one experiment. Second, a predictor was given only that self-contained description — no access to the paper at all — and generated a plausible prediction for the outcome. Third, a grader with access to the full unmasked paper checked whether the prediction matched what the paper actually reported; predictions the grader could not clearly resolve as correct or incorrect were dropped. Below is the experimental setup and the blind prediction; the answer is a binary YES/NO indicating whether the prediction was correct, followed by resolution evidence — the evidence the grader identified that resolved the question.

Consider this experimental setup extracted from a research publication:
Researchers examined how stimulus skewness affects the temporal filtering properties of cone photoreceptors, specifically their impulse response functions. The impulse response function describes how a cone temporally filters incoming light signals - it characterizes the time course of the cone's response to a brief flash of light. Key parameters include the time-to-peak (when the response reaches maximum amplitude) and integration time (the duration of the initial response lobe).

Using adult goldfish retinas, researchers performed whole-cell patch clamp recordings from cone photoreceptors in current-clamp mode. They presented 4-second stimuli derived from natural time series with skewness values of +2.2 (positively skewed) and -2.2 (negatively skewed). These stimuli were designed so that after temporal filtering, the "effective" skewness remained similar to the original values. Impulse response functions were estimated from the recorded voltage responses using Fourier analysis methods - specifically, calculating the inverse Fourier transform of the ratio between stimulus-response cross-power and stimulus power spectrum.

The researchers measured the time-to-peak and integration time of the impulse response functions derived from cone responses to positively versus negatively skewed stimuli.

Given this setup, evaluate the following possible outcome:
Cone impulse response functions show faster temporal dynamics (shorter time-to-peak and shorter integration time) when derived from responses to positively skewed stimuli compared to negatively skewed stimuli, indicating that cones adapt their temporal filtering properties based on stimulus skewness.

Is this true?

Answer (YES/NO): NO